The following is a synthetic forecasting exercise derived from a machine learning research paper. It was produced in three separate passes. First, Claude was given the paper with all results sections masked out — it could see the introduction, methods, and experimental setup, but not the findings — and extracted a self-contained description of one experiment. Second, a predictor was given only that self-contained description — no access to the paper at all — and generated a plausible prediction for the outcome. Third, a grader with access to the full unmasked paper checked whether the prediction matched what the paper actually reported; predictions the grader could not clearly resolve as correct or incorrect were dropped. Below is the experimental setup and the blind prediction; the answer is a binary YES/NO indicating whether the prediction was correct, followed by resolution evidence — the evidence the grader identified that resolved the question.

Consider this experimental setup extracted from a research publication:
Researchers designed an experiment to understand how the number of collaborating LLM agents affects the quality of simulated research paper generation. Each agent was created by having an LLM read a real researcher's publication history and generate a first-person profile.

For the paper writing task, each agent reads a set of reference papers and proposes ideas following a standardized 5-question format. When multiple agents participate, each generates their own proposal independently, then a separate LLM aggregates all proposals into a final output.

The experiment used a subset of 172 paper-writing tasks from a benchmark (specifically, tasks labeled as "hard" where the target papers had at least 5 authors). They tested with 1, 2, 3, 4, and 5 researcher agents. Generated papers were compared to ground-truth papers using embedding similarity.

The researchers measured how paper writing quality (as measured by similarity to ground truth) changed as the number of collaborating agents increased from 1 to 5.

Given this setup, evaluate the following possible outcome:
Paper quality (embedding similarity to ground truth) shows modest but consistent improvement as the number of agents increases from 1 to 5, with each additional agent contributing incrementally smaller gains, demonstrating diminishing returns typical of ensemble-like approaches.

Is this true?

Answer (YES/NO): YES